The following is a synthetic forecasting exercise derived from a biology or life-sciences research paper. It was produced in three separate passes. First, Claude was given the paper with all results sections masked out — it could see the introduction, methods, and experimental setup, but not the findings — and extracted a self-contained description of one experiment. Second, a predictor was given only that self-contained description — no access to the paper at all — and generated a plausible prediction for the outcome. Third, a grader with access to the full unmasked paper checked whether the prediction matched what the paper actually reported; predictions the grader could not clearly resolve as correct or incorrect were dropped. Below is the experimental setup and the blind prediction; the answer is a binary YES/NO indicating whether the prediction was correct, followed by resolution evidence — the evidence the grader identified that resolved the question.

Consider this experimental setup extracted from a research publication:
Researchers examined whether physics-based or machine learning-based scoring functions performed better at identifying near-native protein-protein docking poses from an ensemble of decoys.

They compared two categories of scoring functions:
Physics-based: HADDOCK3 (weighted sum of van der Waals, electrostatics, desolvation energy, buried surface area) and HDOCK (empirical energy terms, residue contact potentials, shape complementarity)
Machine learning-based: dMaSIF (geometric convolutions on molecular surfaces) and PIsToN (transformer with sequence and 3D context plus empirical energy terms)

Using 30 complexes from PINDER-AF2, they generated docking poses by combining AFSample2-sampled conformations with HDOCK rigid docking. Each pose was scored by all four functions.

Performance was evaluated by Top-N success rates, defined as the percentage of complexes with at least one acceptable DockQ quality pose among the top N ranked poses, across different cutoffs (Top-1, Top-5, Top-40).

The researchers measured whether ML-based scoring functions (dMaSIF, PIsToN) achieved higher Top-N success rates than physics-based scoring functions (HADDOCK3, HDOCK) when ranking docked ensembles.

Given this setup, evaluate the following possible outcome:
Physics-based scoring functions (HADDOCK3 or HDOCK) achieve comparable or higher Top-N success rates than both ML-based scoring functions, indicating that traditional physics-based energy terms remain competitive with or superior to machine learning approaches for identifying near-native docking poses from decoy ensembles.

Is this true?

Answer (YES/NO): YES